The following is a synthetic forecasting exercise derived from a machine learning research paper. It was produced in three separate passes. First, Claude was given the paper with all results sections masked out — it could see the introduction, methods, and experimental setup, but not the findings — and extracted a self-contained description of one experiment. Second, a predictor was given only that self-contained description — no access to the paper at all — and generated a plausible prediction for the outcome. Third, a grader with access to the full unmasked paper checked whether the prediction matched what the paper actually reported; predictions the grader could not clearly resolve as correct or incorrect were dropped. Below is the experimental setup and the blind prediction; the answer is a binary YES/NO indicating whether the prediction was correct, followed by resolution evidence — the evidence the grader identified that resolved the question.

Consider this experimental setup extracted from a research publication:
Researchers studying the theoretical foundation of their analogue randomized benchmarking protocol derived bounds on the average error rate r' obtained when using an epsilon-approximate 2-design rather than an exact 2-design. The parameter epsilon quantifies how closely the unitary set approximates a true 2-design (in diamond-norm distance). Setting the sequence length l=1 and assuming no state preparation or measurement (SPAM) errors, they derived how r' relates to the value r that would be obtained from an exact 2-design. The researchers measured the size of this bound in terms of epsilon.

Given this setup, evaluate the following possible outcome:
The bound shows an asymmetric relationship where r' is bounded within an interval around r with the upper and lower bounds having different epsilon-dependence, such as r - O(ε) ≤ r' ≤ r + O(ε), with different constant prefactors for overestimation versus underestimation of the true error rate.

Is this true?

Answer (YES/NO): NO